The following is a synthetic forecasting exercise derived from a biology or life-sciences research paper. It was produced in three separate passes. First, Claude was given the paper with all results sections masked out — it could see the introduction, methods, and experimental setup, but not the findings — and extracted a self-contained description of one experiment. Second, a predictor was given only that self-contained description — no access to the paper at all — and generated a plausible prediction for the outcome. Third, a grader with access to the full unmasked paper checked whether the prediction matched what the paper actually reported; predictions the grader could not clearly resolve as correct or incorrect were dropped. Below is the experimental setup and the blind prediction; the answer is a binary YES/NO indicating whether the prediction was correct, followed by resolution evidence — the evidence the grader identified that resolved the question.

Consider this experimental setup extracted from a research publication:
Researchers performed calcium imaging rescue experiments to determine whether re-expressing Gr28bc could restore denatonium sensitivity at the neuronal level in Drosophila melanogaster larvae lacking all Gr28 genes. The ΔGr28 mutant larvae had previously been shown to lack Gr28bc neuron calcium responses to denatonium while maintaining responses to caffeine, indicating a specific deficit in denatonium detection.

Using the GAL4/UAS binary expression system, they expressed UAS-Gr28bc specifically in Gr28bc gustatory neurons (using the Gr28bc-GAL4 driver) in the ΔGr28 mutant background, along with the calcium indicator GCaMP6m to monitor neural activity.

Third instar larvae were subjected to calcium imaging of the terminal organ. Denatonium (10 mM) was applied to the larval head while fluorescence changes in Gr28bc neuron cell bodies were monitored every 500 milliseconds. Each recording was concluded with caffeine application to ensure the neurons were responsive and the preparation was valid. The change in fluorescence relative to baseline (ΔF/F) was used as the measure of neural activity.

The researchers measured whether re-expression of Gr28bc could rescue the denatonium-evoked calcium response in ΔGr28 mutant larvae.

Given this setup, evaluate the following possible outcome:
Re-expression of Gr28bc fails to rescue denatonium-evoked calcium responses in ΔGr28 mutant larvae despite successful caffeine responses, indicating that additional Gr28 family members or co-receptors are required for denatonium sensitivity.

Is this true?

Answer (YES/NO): NO